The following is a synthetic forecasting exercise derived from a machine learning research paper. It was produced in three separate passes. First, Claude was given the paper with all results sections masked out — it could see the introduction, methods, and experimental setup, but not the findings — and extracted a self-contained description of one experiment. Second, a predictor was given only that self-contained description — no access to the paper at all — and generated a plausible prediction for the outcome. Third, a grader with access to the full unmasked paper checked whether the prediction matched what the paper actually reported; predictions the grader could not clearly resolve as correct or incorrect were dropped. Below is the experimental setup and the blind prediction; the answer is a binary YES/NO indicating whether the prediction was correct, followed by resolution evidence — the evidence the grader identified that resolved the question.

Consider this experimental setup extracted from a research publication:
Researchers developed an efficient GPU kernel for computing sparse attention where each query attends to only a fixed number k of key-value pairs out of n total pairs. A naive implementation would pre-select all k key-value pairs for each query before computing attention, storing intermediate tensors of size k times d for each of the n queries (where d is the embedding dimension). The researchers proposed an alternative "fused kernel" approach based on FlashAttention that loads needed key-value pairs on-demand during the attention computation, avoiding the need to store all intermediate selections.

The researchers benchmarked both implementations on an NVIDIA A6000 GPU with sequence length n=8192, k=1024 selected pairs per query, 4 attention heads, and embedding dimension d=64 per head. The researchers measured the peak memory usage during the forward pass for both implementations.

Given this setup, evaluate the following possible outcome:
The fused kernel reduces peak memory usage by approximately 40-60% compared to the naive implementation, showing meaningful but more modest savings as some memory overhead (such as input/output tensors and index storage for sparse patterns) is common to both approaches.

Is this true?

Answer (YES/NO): NO